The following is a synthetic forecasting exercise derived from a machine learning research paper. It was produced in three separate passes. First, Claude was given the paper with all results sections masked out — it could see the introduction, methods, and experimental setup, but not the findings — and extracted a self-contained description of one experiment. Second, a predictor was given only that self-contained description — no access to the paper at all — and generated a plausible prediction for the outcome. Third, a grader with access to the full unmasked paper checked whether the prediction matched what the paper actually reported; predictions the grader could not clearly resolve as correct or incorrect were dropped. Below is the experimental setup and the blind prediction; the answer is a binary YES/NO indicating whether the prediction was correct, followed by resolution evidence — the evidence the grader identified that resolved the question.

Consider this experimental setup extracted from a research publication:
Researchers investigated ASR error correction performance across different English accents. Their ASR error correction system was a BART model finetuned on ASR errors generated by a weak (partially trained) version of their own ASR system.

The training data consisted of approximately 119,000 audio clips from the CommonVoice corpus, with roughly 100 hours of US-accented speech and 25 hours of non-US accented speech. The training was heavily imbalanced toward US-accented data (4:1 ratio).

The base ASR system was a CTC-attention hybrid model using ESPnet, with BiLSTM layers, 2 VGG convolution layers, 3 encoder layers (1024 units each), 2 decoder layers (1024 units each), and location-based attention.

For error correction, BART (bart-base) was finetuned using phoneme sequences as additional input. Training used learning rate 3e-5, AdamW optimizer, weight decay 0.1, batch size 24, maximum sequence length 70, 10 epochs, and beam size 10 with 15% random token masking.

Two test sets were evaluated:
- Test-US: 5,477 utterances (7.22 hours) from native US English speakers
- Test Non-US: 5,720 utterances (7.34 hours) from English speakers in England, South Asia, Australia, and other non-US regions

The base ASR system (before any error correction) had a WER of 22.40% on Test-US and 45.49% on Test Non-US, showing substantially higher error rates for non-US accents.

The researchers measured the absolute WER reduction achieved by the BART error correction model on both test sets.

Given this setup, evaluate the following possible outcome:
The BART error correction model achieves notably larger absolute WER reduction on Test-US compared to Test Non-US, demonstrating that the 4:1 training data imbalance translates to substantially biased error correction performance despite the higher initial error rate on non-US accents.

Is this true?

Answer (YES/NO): NO